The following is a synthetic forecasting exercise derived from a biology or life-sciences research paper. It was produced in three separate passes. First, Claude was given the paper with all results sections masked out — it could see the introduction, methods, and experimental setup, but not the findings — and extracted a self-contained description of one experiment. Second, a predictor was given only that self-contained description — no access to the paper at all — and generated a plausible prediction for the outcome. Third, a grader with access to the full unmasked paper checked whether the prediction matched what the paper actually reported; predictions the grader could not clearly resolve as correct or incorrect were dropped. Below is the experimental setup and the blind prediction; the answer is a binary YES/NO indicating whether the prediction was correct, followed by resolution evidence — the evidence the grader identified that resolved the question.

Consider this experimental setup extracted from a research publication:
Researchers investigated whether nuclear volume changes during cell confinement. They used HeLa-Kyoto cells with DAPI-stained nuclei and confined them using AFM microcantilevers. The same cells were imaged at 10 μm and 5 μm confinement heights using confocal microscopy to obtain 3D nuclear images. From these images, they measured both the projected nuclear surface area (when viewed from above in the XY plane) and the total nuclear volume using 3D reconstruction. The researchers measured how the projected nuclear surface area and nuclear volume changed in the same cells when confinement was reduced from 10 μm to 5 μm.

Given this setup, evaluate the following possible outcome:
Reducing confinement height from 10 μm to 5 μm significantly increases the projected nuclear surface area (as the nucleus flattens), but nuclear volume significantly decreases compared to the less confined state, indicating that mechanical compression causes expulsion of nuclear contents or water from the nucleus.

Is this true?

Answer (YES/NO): NO